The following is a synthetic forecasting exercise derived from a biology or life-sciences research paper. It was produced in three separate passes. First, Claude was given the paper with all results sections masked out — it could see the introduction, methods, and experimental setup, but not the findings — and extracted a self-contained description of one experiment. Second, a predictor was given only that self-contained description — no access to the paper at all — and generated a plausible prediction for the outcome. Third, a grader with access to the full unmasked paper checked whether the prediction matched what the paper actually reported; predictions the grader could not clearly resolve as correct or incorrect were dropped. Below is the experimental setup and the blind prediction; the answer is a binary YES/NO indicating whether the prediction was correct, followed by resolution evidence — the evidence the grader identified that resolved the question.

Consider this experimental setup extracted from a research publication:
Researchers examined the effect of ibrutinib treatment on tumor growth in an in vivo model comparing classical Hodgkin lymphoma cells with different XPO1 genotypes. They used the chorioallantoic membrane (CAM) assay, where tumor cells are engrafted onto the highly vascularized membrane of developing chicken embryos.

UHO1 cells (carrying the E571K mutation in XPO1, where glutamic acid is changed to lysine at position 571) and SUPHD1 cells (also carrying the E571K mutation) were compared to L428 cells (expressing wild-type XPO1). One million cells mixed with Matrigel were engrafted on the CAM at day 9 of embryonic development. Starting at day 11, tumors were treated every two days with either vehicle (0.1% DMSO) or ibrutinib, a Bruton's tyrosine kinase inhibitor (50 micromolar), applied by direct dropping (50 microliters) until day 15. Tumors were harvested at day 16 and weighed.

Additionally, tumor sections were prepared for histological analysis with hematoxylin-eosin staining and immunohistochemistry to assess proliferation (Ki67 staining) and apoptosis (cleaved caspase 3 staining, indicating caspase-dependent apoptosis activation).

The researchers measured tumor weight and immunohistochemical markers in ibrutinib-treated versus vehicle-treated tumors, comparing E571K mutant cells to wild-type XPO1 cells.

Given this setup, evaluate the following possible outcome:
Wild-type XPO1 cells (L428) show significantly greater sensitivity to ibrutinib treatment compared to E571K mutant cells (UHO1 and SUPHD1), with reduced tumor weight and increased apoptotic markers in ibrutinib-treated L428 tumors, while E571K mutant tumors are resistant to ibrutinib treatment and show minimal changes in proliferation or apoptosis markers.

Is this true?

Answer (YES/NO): NO